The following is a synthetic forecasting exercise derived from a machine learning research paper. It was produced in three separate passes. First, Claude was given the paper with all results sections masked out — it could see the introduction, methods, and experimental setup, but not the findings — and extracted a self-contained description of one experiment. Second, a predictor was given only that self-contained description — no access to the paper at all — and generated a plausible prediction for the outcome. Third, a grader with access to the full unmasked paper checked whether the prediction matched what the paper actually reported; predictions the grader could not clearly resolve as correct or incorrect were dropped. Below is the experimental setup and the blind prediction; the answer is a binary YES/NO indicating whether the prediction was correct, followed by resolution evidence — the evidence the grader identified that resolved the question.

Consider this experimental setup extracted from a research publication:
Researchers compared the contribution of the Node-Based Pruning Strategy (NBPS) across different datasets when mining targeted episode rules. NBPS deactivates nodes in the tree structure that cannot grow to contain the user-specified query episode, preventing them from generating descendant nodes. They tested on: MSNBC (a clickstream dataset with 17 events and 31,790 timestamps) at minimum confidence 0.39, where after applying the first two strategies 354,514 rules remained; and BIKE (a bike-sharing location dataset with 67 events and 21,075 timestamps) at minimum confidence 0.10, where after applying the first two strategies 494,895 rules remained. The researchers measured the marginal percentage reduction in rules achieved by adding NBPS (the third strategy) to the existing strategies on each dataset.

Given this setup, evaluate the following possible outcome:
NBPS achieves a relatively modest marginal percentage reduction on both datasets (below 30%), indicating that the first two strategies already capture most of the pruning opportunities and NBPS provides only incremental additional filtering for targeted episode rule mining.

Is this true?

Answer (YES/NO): YES